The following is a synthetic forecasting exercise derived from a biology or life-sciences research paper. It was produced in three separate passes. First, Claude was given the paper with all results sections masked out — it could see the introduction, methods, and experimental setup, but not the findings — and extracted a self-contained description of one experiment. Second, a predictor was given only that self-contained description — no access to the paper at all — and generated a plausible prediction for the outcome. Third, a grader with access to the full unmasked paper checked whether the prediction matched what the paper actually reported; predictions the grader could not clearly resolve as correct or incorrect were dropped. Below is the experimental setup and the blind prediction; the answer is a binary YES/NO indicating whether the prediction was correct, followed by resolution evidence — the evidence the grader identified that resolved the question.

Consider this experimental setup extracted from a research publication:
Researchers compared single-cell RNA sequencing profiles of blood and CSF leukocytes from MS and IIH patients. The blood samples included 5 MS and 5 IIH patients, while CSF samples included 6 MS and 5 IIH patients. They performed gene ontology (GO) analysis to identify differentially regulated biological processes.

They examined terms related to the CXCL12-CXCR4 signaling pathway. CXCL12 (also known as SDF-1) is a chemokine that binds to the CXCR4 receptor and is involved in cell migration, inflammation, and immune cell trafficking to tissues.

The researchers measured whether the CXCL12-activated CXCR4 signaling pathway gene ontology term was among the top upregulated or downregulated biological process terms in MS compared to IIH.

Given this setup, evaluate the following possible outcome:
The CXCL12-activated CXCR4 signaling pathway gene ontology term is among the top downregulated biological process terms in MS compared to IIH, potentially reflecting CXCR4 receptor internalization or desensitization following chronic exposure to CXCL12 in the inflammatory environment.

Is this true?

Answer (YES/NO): NO